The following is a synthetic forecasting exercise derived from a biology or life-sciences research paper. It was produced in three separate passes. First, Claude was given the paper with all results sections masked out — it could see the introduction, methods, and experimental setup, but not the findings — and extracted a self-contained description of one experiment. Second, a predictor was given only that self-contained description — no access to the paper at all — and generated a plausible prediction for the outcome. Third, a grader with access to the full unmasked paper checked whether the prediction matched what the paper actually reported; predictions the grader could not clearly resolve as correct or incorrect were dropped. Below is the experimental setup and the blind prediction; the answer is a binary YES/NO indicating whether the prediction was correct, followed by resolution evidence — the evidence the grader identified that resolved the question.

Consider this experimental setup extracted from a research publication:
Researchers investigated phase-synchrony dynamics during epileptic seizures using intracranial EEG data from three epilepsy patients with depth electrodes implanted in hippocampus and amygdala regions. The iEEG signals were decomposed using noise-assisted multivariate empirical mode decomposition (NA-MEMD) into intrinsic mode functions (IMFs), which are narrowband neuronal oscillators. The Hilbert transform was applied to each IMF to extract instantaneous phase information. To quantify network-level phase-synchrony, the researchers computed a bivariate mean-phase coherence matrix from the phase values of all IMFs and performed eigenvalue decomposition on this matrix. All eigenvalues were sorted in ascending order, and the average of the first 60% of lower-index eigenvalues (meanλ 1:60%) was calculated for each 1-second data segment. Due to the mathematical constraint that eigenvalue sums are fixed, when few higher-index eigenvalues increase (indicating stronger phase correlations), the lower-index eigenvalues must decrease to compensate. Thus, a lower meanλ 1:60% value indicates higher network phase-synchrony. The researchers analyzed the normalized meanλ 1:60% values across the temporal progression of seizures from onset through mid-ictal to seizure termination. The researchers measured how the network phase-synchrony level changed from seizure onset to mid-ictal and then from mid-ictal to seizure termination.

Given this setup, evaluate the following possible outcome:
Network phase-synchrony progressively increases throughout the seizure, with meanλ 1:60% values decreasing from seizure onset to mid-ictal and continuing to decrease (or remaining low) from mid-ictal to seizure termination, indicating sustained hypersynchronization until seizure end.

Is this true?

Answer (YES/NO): NO